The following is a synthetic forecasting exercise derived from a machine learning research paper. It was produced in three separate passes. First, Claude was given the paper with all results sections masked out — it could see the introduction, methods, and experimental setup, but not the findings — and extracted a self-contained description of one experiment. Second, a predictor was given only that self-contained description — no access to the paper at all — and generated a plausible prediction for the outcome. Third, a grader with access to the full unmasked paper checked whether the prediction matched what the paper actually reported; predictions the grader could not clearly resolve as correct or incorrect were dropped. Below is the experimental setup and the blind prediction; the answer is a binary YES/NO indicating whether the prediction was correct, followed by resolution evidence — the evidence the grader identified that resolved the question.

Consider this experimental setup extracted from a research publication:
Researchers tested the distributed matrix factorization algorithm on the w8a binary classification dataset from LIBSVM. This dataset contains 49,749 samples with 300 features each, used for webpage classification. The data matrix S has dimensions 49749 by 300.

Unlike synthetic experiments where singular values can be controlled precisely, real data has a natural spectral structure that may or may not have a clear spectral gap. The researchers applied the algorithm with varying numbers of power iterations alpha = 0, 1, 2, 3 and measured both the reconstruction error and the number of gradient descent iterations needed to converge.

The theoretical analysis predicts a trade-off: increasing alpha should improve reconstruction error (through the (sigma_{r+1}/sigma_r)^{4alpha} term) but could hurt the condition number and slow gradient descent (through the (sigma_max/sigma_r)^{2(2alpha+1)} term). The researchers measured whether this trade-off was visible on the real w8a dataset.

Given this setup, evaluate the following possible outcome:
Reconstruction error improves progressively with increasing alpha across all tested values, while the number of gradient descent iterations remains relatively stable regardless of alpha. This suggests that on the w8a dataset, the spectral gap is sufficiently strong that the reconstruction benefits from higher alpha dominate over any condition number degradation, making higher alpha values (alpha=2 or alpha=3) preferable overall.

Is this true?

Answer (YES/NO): NO